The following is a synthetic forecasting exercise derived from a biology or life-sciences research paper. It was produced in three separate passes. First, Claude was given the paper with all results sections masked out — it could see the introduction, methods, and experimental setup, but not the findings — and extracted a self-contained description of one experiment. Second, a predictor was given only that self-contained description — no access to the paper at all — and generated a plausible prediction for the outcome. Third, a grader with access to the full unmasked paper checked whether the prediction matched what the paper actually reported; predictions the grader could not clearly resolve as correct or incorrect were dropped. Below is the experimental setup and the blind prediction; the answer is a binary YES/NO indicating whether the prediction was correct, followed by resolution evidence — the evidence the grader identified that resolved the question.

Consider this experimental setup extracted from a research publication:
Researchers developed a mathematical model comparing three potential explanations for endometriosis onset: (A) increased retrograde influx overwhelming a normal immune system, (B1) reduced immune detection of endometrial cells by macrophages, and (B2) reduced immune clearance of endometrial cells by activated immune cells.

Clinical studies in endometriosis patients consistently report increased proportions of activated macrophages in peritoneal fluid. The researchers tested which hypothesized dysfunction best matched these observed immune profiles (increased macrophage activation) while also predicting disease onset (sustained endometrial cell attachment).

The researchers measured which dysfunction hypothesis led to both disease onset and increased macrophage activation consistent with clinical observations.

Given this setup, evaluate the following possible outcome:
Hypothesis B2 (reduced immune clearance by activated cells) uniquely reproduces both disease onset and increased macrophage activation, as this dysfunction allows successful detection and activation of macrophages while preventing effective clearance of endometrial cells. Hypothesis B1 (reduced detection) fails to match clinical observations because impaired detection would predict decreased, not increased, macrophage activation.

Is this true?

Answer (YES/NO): YES